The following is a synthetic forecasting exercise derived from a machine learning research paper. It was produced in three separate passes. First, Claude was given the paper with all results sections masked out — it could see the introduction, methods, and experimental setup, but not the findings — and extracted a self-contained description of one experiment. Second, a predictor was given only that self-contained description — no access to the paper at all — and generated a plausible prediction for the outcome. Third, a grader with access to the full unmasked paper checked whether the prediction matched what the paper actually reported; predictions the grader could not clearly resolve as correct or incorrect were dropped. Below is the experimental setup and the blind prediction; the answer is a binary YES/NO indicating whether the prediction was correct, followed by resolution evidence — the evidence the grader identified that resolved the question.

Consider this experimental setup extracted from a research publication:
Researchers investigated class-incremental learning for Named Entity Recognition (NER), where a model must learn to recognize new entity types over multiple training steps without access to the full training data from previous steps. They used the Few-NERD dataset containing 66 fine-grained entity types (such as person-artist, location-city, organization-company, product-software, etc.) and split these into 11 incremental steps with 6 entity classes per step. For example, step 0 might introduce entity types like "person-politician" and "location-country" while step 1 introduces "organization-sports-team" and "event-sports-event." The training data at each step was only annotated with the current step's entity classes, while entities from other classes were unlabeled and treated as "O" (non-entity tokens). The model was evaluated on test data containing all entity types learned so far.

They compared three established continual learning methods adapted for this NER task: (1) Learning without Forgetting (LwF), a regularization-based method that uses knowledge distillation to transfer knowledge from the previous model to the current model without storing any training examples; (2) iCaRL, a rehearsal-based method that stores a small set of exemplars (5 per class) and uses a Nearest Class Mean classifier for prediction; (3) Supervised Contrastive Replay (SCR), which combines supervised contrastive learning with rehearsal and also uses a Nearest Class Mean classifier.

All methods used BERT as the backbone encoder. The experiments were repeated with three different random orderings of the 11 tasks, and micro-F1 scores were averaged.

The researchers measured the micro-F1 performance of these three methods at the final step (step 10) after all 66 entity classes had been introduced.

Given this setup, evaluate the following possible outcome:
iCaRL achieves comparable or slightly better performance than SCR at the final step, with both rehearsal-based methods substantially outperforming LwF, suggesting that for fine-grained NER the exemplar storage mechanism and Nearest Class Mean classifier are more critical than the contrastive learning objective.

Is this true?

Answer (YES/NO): NO